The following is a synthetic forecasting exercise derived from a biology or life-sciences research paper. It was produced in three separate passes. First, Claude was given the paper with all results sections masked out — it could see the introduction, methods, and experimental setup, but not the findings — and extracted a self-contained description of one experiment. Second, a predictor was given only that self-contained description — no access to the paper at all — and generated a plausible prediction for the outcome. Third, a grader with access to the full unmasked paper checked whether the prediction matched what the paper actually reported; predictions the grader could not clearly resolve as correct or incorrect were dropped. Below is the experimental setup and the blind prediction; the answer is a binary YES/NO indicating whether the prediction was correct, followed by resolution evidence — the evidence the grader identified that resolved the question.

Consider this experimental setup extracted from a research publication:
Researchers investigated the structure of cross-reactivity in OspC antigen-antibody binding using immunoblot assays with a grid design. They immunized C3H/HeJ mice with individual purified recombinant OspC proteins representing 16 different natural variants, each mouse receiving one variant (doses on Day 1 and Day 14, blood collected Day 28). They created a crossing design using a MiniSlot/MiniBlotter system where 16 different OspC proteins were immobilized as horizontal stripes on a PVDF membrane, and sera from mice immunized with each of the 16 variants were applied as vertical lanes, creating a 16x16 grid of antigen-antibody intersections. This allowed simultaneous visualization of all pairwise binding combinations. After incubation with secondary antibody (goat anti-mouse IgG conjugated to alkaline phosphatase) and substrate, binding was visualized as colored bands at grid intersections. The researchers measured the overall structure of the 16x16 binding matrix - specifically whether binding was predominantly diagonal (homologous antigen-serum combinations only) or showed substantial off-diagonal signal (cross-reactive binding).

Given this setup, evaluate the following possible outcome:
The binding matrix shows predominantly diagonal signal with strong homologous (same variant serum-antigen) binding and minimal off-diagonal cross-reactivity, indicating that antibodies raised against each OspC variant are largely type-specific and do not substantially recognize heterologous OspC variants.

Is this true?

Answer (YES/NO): YES